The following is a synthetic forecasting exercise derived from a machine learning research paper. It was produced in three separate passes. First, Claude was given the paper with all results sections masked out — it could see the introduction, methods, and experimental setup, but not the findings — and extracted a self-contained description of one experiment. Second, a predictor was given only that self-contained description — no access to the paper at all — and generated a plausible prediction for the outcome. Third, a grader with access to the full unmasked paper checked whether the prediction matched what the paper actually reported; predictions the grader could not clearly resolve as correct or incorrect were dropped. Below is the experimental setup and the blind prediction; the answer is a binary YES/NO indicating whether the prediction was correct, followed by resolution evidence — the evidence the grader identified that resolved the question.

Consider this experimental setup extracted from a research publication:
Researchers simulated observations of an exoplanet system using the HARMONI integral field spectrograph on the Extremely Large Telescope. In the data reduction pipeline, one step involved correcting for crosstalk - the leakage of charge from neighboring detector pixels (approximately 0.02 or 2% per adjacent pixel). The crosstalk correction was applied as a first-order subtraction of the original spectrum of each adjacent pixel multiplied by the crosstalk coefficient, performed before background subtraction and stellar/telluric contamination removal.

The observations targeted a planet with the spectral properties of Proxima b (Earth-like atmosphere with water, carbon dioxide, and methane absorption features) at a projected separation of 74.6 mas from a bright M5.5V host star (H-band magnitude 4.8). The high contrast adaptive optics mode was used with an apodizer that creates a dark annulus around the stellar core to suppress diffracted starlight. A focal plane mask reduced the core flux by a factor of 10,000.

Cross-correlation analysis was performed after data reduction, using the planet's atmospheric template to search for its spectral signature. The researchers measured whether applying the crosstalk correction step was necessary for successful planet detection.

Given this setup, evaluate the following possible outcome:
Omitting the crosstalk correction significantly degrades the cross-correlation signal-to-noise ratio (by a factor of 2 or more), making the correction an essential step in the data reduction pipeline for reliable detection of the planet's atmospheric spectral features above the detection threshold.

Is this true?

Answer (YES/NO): YES